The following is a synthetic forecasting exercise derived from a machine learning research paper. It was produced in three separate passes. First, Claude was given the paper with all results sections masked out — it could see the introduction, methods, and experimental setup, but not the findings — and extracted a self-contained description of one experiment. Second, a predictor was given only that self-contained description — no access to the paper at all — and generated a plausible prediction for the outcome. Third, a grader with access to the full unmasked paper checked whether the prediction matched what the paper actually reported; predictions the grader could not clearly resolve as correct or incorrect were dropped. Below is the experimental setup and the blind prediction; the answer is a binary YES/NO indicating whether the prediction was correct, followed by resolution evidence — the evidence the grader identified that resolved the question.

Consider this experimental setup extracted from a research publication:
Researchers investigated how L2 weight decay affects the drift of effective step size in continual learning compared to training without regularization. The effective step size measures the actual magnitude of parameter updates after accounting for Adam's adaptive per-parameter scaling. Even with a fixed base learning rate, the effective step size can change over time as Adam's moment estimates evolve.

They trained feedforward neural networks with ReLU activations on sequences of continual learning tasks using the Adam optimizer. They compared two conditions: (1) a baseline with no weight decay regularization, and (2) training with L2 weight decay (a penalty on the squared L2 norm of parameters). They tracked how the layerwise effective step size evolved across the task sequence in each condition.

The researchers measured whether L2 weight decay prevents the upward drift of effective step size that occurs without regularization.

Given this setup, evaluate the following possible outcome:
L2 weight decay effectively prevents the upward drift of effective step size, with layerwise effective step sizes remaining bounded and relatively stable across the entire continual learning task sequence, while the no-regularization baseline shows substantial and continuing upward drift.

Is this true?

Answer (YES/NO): NO